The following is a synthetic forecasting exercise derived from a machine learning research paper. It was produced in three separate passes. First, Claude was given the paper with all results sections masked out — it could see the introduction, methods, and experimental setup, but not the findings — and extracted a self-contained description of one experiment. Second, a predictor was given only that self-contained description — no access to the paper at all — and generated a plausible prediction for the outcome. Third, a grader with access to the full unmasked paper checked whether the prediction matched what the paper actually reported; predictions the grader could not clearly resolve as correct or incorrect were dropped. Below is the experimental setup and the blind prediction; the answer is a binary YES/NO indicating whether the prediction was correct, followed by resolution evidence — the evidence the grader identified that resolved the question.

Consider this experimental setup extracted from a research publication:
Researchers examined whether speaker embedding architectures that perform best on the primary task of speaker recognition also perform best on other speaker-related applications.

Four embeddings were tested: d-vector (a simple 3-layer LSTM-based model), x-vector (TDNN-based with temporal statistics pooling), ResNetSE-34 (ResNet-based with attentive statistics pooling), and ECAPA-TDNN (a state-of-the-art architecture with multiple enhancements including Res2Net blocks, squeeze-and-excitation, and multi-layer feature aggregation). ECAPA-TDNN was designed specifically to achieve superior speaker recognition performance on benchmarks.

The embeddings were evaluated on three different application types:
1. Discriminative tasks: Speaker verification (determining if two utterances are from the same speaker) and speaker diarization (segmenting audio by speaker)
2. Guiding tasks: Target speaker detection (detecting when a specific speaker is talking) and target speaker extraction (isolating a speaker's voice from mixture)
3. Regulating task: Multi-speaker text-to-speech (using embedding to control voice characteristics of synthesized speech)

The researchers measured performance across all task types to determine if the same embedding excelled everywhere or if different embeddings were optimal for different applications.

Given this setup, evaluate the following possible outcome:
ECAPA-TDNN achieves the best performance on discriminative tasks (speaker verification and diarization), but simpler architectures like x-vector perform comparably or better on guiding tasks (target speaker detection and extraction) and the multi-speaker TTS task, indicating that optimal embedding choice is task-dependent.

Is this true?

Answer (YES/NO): NO